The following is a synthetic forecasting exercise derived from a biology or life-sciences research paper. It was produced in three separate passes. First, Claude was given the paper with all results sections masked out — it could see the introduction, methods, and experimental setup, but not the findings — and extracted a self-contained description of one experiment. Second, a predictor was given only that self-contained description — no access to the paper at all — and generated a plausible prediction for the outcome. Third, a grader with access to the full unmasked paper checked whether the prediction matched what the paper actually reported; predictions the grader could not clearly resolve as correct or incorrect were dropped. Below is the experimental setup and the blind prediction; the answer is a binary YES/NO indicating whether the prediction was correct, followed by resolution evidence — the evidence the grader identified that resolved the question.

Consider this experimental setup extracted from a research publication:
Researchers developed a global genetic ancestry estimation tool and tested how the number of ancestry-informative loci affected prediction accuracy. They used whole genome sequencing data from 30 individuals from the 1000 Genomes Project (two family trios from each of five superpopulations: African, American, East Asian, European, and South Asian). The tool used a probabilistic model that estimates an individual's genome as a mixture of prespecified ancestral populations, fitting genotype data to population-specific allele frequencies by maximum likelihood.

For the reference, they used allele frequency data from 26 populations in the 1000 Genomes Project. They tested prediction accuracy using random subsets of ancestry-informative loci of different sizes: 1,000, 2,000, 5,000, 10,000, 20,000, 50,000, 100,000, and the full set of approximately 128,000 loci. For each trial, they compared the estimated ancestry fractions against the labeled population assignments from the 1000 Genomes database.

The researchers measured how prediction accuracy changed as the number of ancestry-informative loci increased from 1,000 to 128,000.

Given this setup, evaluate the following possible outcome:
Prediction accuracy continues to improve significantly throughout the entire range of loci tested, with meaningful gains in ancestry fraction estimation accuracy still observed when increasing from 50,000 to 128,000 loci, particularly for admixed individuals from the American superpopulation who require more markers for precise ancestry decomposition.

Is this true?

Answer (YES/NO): NO